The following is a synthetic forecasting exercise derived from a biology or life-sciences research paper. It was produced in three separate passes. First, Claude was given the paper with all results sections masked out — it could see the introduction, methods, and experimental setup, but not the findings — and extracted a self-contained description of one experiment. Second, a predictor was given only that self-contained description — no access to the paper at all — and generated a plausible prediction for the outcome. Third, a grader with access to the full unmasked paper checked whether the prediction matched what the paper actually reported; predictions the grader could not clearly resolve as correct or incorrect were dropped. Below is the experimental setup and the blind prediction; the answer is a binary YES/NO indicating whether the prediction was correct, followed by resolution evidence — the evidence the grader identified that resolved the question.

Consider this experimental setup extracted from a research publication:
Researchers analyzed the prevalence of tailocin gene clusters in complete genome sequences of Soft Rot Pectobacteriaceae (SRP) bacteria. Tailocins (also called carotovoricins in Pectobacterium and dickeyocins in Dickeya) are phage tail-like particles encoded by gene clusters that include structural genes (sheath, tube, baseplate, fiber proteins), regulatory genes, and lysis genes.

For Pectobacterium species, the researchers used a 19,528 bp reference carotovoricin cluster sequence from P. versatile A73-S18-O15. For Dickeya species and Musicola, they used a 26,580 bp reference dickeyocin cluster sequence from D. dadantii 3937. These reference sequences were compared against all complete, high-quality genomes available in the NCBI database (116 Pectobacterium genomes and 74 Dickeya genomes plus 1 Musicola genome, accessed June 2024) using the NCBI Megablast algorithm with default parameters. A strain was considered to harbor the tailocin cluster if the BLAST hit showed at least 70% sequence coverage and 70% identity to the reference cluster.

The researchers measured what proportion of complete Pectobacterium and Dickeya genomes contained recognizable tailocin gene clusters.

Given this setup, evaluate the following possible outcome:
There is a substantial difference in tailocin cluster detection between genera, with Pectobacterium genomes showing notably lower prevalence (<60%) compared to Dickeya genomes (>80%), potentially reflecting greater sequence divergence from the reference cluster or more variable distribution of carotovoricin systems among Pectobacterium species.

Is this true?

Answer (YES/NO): NO